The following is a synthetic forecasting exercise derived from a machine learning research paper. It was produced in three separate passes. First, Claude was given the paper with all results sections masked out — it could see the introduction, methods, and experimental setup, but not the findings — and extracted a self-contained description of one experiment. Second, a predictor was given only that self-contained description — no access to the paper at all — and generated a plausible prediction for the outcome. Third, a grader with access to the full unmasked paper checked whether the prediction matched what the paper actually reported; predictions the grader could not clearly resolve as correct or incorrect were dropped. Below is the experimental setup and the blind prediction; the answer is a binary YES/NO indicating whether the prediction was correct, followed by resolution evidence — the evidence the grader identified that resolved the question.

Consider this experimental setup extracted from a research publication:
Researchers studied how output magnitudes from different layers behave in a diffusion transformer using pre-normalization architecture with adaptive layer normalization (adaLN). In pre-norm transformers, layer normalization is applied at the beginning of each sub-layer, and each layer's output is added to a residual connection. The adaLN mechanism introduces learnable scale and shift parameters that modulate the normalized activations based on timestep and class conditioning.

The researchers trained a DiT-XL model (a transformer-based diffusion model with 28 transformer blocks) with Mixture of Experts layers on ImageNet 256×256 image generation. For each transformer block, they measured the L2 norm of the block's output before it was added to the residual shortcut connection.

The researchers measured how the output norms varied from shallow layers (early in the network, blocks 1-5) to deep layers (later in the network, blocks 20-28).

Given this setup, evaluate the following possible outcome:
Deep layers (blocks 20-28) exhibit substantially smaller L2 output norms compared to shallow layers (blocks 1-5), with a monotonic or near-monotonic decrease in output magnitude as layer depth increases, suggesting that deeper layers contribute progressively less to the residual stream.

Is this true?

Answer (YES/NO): NO